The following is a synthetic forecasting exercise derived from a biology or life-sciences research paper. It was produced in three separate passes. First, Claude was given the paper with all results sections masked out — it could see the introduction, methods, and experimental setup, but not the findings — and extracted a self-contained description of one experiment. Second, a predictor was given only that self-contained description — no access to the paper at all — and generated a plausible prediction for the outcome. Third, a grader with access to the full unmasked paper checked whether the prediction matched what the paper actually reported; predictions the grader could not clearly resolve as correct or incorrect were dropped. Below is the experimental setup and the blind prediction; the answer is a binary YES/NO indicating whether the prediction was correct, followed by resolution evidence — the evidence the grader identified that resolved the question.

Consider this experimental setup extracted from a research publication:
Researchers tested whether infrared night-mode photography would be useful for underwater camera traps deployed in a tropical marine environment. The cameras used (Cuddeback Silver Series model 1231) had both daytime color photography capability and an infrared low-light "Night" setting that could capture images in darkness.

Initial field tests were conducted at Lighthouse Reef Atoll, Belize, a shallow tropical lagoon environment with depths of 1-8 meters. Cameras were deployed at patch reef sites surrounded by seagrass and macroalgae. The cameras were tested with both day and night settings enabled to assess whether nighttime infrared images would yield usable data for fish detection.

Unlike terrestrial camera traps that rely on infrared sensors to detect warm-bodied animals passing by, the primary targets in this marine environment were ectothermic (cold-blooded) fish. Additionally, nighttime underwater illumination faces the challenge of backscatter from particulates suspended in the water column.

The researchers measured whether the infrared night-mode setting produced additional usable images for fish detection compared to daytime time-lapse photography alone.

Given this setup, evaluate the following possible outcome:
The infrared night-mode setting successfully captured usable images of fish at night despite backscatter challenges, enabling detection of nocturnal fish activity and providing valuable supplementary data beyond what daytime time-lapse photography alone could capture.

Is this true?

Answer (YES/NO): NO